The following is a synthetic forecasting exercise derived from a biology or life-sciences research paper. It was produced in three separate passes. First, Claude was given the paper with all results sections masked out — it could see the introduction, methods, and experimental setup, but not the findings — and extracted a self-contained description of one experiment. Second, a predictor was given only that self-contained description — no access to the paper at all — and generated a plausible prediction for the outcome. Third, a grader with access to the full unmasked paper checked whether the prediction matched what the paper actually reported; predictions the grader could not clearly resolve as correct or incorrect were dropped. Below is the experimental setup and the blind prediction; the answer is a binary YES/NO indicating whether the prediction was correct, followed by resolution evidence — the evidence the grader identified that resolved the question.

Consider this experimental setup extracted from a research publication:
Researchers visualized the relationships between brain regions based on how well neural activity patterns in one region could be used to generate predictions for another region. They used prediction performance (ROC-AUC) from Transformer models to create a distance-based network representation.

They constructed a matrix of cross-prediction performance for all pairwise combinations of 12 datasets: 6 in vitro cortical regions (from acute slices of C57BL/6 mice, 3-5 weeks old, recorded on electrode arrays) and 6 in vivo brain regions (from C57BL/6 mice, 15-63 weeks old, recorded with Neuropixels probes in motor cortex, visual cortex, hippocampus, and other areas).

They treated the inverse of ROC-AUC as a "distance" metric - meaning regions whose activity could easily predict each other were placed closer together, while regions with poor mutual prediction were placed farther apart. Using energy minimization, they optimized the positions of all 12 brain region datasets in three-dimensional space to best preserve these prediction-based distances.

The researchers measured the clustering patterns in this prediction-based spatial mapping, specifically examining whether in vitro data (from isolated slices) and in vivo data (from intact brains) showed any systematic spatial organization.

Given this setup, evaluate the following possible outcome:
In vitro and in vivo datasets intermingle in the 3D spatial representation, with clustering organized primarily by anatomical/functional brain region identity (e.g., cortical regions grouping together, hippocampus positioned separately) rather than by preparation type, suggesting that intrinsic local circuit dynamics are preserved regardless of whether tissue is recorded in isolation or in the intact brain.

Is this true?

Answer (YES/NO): NO